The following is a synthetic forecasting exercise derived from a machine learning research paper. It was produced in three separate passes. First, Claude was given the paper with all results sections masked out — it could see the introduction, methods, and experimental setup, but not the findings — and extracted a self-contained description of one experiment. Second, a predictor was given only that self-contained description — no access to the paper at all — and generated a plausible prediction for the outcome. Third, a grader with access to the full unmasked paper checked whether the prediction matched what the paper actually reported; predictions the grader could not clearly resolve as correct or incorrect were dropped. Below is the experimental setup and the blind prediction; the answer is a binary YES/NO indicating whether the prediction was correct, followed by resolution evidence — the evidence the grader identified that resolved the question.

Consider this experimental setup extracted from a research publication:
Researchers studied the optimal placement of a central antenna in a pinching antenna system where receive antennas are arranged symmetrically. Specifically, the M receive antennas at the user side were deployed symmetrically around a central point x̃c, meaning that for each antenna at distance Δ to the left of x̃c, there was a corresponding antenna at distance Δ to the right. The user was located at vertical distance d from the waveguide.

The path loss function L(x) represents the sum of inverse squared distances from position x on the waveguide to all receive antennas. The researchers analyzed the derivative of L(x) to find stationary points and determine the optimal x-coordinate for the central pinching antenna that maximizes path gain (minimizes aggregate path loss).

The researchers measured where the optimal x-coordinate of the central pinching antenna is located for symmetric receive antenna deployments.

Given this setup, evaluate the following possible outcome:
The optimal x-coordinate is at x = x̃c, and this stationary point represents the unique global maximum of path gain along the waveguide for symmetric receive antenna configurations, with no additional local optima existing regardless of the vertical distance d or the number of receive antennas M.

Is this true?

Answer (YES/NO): NO